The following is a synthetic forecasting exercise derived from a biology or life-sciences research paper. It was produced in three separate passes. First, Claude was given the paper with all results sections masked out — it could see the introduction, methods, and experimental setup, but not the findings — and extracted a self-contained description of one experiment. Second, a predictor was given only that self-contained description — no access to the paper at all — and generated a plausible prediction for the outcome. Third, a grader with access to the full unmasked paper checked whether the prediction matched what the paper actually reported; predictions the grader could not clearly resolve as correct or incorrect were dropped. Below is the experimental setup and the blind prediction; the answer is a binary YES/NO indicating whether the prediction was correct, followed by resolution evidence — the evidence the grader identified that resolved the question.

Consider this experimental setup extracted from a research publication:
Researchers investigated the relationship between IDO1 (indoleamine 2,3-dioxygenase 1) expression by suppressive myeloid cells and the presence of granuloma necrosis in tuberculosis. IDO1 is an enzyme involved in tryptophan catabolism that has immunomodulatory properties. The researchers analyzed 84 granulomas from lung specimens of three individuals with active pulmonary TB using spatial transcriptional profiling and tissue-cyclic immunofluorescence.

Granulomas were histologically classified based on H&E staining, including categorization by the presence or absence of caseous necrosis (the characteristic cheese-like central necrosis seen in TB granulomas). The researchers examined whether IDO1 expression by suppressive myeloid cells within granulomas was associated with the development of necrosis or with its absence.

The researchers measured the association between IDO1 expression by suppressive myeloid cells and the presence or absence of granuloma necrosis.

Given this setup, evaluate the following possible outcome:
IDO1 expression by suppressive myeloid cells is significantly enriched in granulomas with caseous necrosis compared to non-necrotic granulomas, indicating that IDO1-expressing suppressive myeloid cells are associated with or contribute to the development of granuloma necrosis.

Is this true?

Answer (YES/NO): NO